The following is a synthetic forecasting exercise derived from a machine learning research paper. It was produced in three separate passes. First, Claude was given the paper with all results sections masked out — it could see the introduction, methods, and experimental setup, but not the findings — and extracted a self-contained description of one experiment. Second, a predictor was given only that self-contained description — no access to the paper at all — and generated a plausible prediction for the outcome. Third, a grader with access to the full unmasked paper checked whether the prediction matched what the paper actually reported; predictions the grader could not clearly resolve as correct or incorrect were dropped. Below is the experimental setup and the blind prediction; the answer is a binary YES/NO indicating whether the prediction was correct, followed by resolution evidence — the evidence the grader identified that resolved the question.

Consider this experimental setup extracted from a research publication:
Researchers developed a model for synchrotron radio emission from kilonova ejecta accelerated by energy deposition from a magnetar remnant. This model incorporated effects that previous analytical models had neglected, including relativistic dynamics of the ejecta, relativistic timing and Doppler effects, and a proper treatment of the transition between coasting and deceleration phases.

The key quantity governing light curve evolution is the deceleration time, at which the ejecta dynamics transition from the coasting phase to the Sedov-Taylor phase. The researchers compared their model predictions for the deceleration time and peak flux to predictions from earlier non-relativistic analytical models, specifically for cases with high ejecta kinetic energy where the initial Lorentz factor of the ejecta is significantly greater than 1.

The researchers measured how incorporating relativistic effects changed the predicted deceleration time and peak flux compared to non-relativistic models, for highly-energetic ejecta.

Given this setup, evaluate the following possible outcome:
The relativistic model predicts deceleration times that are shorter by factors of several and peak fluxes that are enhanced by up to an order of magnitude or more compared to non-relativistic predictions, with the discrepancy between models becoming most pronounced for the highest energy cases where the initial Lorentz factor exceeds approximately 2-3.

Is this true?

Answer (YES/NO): NO